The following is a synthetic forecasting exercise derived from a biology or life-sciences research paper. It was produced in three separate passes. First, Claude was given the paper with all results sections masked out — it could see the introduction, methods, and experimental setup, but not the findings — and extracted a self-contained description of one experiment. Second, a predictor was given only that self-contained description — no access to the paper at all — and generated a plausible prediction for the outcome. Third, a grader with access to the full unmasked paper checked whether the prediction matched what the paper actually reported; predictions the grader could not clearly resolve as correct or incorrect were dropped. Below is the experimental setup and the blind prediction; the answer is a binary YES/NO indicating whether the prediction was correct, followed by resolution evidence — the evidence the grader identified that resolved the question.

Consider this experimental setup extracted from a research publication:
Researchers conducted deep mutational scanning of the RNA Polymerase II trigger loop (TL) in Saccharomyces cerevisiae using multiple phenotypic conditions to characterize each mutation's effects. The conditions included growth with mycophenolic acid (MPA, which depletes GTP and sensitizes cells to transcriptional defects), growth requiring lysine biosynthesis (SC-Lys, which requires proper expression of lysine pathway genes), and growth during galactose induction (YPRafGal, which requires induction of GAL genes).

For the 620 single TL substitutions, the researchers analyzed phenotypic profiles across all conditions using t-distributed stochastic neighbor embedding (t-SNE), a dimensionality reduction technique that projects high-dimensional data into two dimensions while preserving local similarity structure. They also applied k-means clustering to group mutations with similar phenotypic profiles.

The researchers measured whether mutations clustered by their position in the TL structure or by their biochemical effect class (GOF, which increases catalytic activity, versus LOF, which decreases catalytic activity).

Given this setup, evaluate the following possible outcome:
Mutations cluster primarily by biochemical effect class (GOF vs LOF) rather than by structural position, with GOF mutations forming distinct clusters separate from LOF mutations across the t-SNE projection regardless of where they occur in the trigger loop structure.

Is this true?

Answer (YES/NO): YES